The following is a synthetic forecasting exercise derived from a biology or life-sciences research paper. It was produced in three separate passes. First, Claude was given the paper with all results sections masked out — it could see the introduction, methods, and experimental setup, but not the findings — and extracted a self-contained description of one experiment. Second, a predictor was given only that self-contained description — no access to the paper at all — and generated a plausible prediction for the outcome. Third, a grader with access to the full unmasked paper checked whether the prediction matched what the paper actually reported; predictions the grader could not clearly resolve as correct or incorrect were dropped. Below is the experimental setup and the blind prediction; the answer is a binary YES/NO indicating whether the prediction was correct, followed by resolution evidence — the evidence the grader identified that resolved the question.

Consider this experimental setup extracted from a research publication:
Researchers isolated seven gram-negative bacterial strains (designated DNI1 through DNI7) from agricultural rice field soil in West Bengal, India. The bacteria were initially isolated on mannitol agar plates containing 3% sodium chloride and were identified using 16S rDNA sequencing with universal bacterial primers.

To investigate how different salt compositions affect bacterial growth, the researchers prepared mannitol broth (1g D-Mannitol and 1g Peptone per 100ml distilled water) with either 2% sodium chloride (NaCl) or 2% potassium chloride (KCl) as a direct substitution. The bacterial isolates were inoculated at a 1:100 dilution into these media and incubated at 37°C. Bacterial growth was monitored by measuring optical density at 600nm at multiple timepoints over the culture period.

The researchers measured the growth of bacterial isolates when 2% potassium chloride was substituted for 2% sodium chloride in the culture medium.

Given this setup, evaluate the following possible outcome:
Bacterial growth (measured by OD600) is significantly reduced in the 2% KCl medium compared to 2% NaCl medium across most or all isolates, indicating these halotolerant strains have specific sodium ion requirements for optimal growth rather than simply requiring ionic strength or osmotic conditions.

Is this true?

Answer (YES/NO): YES